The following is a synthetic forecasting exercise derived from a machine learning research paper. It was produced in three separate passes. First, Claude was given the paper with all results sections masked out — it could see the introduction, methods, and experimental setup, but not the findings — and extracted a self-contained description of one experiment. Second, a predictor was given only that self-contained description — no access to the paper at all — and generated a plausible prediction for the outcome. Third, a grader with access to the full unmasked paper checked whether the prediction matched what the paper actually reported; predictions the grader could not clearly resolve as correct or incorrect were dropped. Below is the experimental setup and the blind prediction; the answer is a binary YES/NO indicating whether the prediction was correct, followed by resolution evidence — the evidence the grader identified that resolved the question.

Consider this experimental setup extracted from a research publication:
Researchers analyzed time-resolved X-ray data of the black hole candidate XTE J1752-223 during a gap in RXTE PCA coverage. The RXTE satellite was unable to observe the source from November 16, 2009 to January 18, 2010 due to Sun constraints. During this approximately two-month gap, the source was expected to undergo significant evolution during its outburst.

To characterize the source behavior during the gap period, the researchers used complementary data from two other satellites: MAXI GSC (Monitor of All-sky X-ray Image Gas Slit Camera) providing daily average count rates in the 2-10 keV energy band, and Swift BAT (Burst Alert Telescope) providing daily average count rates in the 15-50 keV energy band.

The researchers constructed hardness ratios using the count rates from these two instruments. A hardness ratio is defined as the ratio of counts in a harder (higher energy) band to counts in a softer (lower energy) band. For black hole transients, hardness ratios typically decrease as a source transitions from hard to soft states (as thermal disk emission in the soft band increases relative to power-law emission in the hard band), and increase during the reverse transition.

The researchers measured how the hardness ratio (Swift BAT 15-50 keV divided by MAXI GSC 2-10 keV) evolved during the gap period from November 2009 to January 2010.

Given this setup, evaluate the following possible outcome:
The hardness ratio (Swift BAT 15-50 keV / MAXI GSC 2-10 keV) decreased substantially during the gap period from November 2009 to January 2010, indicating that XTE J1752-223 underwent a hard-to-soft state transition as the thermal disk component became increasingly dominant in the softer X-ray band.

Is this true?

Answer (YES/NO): NO